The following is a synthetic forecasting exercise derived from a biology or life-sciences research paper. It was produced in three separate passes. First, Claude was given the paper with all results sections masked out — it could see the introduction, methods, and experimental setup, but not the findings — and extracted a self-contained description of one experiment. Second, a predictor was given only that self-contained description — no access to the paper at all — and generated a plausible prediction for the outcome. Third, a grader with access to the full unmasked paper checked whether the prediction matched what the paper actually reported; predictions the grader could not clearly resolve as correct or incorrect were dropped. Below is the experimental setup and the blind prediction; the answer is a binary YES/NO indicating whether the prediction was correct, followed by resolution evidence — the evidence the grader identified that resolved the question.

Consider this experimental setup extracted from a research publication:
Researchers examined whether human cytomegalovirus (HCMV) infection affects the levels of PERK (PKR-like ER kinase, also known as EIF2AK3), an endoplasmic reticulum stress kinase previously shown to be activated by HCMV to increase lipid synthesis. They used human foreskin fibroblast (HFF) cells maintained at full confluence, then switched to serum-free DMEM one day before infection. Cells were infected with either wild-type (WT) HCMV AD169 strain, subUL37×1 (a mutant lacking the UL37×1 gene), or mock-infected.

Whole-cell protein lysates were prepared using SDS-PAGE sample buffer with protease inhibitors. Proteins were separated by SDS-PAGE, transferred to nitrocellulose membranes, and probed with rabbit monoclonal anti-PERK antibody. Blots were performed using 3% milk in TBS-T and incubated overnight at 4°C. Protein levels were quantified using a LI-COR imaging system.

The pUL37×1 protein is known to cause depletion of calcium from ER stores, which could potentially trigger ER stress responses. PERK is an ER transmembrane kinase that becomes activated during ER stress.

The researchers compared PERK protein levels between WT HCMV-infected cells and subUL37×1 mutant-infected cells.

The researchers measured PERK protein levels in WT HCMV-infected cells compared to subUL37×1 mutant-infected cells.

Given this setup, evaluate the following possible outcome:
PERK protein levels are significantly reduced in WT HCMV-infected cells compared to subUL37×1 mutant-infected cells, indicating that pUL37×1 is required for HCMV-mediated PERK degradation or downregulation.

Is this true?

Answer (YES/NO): NO